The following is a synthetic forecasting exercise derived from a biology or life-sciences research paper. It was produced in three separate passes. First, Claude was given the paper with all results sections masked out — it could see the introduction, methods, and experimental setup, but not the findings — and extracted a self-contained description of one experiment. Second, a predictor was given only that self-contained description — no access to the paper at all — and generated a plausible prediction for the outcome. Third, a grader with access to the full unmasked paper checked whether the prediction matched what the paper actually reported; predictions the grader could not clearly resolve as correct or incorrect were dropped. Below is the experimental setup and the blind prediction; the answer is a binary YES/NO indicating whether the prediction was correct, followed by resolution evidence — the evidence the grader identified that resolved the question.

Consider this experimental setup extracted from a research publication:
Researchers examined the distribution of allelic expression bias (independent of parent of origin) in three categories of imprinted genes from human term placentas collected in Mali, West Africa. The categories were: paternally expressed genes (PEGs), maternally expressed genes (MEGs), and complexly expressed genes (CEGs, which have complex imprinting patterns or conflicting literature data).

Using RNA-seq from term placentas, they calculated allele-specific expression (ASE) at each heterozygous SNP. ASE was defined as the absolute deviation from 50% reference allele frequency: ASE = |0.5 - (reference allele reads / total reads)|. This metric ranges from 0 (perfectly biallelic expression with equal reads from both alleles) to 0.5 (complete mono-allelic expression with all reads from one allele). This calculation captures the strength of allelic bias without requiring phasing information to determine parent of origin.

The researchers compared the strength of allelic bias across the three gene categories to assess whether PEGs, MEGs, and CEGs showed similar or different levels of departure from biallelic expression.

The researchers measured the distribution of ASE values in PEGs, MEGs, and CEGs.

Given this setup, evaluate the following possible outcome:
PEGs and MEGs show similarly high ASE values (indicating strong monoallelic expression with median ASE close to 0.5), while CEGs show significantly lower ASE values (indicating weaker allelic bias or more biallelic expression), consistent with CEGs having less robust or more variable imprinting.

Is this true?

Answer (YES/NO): NO